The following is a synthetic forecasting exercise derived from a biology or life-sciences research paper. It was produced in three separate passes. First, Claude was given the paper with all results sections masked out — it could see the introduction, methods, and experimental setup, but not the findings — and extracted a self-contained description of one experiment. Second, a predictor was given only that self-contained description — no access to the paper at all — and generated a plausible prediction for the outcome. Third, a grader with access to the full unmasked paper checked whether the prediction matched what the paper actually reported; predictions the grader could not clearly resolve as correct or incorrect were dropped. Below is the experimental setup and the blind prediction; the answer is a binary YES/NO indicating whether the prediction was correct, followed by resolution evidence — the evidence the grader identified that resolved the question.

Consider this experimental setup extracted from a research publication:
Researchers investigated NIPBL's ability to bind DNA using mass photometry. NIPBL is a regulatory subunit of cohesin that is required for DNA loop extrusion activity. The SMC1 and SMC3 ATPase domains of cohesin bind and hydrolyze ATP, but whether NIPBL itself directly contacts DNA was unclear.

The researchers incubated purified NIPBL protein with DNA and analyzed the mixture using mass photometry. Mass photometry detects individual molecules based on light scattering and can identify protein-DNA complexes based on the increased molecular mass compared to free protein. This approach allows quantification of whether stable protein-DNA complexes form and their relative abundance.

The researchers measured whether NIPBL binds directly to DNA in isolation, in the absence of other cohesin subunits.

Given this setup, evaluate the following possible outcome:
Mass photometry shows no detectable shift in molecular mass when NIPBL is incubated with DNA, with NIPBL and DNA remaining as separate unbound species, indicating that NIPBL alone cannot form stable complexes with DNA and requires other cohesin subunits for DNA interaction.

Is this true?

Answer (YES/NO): NO